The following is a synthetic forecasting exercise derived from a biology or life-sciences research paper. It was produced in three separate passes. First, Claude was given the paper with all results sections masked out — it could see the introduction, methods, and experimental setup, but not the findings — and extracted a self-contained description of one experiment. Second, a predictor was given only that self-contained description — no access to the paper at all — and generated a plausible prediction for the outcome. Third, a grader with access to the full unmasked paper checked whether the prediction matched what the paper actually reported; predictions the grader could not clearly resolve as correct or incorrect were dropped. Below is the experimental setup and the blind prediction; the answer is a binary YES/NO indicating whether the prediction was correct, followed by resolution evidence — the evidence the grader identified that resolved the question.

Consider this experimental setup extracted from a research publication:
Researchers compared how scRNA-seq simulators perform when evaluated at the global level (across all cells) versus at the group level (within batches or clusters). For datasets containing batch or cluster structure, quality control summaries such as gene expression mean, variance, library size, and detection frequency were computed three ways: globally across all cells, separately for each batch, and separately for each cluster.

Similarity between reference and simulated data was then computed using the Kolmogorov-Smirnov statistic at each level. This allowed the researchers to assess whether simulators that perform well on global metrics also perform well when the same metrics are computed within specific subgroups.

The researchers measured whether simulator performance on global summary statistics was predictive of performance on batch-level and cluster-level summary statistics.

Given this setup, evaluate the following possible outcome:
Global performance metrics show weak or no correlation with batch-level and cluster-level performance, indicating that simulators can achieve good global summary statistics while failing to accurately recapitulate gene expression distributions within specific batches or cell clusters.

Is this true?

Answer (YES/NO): NO